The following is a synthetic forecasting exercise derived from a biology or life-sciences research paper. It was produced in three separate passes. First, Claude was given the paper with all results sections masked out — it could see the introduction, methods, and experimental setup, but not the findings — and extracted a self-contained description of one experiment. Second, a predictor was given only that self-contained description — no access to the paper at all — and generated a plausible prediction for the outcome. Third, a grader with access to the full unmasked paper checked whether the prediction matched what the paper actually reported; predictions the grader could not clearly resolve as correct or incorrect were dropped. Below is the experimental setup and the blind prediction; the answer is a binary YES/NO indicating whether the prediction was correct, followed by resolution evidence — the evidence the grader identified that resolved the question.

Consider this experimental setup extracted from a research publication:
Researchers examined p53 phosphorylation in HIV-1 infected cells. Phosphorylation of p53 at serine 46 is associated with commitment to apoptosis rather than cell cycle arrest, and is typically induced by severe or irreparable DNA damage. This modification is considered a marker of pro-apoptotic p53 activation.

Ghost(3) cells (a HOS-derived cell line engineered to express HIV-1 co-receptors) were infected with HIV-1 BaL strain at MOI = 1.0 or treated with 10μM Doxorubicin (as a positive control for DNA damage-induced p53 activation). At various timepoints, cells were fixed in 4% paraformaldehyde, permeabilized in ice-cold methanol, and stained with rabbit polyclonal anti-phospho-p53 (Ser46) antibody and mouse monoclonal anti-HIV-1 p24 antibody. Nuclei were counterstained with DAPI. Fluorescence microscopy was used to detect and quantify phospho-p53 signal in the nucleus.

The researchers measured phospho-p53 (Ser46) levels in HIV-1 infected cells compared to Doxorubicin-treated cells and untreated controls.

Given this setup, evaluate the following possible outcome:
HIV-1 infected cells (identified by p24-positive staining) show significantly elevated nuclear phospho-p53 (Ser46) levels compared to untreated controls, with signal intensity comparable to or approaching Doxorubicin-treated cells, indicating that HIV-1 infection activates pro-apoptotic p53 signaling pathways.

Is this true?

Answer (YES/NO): NO